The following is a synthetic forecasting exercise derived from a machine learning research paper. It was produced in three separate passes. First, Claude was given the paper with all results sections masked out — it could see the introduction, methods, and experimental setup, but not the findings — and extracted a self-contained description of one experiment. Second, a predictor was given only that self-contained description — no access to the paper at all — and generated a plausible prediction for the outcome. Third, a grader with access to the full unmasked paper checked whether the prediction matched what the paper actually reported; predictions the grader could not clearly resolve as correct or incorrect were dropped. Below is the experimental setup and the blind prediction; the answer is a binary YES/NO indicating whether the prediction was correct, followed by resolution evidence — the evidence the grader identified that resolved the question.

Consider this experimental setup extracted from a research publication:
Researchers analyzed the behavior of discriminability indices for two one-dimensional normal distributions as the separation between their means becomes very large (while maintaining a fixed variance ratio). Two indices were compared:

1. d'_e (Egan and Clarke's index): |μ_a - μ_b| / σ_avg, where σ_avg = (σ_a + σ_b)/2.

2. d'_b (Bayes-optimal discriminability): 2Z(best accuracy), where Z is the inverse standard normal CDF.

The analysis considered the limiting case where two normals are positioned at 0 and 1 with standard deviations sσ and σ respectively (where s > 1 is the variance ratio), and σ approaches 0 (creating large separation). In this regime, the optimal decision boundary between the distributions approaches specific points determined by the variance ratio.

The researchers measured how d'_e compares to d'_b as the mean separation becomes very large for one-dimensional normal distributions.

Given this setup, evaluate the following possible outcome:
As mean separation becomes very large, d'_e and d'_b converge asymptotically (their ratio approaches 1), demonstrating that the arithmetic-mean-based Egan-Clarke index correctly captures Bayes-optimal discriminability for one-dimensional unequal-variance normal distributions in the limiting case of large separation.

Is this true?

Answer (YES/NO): YES